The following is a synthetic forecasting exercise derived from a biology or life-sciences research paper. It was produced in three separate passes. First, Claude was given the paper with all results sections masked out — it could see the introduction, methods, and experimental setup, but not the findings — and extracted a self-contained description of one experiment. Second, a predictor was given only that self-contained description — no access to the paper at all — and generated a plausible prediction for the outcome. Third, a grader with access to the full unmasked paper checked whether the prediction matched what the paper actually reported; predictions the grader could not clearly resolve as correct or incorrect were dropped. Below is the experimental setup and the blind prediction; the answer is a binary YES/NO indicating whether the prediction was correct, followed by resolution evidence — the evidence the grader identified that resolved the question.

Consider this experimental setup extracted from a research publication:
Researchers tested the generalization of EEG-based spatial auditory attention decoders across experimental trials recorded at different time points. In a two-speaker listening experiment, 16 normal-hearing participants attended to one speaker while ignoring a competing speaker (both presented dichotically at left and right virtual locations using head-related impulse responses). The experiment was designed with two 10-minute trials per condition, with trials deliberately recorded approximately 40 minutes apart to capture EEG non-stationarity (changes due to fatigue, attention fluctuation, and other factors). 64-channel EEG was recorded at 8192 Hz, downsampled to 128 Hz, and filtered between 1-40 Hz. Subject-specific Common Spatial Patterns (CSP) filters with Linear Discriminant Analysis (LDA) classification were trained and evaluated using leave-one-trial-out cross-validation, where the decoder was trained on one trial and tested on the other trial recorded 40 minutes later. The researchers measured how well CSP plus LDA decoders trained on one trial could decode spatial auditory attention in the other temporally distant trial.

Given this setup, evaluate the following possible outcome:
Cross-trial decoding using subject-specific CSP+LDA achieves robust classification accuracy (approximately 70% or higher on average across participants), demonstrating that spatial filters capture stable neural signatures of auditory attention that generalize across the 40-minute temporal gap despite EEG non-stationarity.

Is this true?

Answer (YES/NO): NO